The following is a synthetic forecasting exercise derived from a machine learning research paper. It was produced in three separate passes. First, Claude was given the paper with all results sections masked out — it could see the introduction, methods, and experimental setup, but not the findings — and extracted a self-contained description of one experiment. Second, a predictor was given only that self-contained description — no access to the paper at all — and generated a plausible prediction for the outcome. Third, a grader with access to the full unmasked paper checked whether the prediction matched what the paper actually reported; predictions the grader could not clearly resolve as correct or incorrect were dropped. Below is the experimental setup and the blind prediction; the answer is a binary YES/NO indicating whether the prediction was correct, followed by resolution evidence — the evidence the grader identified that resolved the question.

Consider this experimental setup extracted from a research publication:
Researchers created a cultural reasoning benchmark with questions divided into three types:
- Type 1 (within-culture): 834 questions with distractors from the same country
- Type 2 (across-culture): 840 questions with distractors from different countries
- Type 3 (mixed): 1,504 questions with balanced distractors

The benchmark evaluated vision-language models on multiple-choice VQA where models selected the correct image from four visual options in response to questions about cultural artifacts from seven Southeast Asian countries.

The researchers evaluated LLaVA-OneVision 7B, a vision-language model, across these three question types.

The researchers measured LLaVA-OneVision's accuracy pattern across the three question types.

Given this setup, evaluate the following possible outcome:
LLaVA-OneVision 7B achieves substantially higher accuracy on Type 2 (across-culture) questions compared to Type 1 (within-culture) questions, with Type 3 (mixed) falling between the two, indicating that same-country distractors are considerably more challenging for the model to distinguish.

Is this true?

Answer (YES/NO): NO